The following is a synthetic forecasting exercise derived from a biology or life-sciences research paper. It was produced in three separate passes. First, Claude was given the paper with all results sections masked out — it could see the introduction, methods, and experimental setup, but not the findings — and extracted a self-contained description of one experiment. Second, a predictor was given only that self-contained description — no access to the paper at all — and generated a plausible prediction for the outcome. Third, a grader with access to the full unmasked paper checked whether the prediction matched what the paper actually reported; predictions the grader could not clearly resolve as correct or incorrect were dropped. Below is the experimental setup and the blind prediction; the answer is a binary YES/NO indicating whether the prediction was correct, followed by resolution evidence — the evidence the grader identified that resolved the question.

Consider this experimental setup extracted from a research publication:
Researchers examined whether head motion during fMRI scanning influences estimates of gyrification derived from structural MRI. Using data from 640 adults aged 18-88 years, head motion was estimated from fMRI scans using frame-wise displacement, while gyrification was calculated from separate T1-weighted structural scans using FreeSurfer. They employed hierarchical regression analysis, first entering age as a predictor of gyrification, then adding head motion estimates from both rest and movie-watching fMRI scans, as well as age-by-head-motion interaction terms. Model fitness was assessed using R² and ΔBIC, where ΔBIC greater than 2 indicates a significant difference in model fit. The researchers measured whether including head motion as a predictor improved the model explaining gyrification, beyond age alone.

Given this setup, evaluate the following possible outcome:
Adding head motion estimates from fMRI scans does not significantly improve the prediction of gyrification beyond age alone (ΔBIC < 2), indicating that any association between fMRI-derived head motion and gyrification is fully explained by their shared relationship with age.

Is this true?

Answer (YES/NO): YES